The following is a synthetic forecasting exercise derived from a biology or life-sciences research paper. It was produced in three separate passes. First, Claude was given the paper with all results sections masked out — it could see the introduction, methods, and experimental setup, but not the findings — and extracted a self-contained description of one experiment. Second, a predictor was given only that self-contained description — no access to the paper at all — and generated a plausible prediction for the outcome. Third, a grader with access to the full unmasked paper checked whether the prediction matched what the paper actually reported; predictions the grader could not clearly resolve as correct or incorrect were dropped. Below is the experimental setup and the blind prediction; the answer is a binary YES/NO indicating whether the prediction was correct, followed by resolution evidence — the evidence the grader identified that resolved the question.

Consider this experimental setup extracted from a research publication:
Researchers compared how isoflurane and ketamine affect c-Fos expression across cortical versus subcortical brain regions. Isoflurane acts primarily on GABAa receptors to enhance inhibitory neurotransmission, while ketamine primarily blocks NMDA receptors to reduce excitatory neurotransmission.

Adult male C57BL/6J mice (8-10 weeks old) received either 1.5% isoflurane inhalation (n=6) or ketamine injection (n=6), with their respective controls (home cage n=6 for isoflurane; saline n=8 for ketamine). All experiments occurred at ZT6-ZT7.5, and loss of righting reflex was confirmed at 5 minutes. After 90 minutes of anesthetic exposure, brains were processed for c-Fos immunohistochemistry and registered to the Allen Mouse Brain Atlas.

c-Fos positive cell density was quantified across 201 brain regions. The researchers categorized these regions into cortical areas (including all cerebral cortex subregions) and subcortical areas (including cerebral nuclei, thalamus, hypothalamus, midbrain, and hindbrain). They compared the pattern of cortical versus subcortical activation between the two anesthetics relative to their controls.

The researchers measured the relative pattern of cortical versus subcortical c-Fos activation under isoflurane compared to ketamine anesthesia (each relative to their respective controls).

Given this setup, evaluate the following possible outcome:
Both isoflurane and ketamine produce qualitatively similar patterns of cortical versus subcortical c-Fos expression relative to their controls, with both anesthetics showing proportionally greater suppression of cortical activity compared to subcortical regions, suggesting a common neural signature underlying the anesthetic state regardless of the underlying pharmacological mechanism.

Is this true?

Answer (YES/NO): NO